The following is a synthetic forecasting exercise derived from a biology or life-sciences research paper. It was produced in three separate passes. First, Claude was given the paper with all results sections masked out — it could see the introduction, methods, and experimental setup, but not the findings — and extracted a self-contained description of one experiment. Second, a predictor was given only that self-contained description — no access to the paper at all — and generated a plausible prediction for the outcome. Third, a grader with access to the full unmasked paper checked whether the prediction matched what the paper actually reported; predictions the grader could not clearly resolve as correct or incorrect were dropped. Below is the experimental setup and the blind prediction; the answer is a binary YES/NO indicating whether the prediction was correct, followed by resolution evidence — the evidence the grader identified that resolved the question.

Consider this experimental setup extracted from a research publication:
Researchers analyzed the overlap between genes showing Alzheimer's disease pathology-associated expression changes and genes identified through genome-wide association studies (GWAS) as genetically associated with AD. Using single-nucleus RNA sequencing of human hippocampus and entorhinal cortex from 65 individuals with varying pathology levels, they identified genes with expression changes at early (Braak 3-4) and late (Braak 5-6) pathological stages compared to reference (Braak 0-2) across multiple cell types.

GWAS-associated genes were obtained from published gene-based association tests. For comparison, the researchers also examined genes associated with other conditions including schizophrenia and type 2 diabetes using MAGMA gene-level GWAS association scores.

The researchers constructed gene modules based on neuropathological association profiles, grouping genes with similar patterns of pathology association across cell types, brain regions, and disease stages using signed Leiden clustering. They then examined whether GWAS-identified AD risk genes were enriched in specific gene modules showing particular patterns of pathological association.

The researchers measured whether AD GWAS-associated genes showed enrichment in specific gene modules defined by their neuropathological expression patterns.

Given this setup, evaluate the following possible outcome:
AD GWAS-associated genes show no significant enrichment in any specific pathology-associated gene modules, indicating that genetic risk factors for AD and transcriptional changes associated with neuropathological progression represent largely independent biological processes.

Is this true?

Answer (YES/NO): NO